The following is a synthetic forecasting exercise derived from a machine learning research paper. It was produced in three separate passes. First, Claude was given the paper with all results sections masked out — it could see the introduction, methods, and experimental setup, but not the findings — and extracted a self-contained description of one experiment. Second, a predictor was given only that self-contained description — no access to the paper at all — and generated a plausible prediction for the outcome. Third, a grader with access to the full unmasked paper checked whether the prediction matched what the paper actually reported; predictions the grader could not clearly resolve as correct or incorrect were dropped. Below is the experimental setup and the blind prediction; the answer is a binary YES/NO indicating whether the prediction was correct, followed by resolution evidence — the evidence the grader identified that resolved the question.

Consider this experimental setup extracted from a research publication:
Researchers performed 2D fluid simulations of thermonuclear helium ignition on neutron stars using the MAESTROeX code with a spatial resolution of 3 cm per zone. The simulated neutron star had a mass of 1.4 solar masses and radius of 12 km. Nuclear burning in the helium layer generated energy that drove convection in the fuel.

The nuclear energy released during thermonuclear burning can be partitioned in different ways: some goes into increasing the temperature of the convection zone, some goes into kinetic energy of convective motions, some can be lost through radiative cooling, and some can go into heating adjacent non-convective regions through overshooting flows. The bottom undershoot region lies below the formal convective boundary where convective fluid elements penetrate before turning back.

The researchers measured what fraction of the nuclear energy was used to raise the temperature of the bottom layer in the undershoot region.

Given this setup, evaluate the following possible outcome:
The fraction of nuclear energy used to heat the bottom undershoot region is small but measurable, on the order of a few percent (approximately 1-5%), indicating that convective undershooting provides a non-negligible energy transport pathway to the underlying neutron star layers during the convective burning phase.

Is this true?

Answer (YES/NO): NO